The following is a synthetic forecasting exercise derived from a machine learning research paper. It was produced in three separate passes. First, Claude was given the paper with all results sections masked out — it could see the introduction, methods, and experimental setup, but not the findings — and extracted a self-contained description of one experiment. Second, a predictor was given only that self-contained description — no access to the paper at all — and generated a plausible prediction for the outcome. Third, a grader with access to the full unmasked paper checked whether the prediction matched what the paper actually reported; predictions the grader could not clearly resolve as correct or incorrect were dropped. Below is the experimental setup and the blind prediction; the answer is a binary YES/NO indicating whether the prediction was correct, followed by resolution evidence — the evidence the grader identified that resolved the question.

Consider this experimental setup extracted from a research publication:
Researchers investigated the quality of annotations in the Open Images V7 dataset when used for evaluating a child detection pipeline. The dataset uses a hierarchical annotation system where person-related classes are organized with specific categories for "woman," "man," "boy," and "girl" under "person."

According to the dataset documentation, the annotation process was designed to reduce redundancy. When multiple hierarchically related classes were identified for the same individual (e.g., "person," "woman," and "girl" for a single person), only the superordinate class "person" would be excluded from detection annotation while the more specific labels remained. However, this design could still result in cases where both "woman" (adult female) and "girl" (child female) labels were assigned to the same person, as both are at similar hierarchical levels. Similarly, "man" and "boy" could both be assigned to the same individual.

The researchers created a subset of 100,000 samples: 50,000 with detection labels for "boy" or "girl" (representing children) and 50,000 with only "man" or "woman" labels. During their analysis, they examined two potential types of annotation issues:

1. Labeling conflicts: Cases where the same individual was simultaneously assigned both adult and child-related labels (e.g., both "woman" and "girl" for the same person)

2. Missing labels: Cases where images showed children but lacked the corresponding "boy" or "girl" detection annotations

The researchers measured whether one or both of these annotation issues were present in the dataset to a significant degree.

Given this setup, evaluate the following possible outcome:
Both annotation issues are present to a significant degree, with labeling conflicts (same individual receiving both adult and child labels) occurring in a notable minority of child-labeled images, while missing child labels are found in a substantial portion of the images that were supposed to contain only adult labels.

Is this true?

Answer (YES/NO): NO